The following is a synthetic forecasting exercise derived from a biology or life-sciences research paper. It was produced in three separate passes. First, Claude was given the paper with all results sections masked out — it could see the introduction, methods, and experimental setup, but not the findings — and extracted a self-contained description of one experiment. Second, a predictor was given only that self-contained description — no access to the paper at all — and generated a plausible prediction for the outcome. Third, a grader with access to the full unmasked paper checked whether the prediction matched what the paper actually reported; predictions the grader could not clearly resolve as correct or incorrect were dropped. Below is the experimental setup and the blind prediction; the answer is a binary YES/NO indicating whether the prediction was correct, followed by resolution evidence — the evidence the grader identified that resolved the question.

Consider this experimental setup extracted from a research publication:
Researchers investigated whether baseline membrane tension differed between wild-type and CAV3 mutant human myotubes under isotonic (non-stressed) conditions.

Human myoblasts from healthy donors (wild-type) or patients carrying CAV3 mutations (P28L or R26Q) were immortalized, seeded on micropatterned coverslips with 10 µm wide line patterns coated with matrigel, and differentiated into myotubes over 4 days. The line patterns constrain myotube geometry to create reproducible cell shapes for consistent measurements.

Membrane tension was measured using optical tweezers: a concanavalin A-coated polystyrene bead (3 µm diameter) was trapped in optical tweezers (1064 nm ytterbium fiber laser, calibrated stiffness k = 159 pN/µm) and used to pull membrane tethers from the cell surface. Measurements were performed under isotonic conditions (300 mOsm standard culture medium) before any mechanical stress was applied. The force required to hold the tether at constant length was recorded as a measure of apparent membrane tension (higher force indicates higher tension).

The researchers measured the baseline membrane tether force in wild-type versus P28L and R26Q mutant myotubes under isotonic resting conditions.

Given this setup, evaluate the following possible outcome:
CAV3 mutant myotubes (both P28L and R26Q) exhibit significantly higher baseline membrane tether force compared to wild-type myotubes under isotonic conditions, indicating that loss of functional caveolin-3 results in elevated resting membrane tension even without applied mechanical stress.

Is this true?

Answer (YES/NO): NO